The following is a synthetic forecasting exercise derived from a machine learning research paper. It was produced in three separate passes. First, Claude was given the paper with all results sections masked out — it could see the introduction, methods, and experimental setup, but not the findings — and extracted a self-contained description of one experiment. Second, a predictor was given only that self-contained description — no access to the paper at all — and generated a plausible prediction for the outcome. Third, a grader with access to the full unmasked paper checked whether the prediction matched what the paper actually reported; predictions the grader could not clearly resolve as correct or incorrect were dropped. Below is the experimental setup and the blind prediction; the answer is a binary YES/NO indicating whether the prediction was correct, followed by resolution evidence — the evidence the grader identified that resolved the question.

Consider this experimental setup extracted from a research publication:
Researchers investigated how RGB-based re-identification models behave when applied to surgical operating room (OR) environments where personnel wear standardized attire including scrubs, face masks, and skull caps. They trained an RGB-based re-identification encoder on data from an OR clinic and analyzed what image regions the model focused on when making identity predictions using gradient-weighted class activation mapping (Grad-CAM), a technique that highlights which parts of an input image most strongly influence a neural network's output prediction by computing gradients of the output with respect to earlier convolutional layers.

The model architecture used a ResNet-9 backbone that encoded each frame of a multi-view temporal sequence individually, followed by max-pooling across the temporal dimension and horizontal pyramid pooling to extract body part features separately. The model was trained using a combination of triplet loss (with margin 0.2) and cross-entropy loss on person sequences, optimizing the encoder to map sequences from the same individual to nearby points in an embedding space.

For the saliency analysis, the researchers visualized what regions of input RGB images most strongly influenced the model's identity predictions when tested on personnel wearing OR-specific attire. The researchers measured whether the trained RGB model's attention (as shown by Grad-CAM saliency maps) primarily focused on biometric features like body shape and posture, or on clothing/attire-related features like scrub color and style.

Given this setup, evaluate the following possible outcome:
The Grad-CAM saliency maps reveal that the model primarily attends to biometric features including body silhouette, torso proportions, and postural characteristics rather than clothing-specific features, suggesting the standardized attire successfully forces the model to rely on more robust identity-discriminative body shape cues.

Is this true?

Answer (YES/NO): NO